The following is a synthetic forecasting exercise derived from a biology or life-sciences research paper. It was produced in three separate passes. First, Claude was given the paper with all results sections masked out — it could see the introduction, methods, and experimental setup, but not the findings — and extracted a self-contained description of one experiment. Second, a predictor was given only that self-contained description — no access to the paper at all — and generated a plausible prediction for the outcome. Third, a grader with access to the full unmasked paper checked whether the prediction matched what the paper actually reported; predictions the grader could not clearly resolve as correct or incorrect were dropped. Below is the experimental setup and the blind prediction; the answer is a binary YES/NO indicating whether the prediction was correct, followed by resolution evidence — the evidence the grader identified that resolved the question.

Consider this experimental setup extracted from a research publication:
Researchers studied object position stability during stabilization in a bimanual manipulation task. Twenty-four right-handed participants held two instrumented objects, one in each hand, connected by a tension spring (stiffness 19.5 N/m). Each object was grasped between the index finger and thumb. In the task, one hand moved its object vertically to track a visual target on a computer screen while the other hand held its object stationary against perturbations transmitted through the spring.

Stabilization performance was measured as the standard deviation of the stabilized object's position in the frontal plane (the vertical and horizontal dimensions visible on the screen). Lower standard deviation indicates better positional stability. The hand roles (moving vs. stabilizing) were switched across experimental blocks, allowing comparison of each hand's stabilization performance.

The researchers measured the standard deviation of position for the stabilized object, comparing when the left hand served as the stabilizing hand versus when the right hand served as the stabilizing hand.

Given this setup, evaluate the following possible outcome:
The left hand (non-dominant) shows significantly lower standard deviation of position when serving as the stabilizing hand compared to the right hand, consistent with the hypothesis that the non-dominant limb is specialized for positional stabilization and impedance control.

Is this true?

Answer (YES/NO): YES